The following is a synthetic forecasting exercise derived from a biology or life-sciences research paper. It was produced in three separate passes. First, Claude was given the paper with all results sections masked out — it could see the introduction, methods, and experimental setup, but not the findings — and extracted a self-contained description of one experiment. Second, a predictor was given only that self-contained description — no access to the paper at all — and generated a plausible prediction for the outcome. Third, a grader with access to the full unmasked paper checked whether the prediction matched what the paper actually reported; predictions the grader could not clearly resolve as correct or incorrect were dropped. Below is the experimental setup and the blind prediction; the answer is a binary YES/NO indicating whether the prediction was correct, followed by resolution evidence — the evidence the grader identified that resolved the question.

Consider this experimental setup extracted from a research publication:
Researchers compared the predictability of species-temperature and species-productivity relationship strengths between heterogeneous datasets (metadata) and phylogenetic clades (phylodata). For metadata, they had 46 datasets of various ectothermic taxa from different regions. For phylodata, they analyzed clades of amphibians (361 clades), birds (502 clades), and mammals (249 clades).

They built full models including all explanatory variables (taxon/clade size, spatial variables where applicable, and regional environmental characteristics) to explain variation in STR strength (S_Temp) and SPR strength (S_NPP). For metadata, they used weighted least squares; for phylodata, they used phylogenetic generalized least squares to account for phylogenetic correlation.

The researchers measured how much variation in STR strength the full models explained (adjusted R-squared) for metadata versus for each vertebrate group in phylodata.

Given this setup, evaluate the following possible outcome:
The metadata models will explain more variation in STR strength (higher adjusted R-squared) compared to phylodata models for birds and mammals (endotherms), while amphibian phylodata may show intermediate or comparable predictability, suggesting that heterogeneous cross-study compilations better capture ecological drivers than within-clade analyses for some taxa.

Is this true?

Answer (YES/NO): YES